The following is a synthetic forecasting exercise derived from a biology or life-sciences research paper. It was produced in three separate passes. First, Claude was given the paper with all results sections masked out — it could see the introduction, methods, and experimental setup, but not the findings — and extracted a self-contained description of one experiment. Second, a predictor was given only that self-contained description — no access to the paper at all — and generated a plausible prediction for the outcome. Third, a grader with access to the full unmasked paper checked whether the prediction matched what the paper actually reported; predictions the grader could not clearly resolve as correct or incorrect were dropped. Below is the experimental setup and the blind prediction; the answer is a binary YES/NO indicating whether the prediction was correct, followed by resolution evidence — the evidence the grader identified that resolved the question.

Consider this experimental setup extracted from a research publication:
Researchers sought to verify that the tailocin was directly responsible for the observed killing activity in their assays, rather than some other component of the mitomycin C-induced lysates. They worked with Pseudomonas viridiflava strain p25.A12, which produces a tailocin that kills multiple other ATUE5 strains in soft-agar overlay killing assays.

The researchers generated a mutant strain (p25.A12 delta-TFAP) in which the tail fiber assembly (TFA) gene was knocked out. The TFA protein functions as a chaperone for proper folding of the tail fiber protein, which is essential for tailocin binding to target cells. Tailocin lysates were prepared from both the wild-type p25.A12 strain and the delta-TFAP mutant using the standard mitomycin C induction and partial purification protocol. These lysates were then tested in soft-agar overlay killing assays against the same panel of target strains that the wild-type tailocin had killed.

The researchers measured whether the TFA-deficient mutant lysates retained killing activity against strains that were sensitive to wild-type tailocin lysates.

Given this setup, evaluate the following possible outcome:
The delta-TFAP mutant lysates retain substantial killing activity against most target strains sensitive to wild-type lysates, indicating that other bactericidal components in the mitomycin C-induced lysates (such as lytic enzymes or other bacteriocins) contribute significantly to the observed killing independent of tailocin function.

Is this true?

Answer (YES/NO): NO